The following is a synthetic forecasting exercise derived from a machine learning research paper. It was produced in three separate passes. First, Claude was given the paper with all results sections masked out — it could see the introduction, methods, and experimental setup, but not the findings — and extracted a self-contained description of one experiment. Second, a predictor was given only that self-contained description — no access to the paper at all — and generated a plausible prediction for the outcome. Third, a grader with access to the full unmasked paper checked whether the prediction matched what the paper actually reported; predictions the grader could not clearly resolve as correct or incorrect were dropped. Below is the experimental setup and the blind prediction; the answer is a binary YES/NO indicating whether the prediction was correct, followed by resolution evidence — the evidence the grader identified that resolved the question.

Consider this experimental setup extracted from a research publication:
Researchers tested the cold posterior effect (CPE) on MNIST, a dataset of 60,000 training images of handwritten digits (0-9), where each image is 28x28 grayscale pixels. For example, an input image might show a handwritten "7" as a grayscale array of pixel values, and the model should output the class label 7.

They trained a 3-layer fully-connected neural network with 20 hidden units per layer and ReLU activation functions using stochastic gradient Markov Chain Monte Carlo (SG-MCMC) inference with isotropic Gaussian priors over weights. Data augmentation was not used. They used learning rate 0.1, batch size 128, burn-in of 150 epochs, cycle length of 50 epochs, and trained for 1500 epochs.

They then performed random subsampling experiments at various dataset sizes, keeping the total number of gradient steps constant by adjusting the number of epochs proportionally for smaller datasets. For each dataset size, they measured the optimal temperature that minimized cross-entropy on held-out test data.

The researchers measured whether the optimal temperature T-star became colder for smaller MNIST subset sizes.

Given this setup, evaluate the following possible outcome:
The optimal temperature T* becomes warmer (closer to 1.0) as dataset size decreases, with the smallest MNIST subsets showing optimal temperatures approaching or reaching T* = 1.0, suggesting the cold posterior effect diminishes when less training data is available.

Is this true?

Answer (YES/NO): NO